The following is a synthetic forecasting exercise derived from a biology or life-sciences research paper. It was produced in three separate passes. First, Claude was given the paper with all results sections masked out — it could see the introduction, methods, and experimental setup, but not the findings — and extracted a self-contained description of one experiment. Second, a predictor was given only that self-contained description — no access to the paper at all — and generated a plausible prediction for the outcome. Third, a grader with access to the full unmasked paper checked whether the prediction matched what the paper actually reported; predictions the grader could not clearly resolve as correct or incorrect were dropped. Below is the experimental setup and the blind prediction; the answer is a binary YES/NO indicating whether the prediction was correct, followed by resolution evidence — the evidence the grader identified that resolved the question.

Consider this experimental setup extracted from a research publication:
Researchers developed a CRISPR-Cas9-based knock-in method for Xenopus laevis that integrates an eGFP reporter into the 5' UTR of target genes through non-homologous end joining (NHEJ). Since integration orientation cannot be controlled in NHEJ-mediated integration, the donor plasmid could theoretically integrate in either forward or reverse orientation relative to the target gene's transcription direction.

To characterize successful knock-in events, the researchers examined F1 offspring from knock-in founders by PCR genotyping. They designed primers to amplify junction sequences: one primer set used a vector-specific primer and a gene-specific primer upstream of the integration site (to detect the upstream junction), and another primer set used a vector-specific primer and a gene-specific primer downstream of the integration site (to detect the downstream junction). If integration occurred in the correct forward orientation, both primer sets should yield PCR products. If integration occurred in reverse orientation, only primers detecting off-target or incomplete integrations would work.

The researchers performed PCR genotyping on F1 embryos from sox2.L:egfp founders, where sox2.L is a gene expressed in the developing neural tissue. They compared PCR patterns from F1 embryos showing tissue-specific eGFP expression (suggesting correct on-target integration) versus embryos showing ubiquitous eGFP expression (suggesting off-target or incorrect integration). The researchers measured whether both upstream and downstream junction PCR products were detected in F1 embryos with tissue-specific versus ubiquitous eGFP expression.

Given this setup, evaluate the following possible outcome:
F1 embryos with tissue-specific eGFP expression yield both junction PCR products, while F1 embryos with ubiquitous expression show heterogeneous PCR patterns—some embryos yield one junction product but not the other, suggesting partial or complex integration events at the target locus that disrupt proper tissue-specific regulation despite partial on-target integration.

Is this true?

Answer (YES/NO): NO